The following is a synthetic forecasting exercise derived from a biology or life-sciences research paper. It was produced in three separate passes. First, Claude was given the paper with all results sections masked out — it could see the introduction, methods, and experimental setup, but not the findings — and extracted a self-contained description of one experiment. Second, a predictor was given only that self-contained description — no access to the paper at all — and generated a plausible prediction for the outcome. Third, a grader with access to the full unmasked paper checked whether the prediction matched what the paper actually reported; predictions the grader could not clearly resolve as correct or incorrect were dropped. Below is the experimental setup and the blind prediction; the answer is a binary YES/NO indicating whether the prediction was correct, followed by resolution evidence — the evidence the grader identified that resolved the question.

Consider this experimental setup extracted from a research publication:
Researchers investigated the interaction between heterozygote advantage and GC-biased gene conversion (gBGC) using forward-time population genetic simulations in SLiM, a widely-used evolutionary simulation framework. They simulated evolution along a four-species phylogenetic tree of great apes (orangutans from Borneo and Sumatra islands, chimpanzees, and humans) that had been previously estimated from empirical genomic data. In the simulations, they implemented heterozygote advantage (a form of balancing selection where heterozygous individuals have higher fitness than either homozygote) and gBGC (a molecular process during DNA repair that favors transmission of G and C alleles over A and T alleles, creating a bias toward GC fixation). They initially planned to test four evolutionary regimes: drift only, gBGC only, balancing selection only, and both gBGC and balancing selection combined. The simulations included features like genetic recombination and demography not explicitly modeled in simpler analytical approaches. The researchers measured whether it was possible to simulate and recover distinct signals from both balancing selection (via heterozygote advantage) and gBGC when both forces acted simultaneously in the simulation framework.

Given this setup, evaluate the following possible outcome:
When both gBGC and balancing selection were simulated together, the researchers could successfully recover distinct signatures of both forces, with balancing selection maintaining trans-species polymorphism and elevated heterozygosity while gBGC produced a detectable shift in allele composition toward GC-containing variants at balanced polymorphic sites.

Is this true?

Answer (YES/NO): NO